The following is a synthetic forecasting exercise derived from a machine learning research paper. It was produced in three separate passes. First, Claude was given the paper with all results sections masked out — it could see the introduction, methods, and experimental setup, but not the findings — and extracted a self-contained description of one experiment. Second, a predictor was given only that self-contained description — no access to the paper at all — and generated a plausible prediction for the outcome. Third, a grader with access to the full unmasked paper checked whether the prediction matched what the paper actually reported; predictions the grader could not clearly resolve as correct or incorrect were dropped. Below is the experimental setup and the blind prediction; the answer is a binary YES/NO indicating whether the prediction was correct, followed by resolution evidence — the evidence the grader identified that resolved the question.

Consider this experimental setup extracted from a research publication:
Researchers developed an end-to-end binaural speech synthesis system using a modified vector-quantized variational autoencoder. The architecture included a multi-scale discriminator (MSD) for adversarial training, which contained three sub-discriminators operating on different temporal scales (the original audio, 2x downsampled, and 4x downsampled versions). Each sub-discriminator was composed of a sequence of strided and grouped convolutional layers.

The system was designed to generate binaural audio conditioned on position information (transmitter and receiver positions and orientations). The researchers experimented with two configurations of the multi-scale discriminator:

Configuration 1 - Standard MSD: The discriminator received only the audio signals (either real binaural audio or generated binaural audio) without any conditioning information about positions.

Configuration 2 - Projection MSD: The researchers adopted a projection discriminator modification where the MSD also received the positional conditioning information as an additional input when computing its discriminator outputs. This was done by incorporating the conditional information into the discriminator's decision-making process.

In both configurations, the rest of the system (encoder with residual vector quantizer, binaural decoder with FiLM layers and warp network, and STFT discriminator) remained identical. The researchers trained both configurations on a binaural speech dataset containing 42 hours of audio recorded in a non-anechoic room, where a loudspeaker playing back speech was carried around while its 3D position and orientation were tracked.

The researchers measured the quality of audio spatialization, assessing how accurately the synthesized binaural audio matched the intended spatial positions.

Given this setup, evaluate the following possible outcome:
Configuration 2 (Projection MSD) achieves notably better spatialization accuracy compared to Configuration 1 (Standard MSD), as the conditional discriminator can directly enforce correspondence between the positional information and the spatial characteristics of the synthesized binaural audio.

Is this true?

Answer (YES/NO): YES